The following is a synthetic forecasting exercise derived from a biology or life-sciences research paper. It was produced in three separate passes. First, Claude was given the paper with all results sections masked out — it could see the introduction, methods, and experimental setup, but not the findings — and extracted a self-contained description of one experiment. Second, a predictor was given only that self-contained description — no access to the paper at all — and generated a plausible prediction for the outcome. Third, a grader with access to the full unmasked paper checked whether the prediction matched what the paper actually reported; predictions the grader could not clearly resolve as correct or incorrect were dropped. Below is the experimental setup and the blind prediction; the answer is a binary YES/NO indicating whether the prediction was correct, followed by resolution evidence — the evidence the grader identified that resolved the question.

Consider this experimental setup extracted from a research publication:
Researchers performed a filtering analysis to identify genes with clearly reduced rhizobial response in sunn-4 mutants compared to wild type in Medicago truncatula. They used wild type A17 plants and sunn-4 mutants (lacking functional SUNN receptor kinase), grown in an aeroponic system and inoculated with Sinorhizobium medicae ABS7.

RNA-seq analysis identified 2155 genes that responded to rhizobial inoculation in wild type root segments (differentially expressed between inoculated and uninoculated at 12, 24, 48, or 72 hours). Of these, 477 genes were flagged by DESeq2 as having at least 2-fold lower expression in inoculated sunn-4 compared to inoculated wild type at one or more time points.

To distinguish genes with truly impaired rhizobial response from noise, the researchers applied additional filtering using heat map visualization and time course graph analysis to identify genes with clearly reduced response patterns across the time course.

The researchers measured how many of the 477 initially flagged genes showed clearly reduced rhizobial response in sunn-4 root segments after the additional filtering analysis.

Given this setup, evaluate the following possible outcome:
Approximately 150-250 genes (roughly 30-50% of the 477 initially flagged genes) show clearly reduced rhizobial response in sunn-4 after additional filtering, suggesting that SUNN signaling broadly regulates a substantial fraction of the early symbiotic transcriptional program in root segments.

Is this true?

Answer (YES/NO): NO